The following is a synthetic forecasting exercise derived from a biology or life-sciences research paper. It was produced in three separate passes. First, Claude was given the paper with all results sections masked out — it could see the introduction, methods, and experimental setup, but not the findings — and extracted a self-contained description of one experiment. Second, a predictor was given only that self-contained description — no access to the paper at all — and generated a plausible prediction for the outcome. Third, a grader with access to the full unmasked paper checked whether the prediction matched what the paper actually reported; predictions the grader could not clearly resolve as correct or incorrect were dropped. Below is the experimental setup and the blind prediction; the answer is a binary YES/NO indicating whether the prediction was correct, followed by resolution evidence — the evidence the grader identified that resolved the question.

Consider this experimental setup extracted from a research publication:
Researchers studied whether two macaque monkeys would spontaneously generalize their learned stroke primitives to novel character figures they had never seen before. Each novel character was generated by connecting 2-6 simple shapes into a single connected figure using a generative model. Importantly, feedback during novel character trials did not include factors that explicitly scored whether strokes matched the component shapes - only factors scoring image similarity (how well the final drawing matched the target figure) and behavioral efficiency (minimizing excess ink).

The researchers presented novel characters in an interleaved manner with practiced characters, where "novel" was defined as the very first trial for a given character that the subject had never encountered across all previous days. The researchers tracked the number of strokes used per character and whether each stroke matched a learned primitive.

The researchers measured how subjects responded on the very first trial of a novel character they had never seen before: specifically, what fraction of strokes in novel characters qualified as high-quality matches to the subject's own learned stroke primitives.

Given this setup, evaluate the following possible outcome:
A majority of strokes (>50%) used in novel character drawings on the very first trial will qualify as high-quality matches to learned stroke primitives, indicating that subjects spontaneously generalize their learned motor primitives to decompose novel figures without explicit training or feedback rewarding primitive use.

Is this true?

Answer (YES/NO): YES